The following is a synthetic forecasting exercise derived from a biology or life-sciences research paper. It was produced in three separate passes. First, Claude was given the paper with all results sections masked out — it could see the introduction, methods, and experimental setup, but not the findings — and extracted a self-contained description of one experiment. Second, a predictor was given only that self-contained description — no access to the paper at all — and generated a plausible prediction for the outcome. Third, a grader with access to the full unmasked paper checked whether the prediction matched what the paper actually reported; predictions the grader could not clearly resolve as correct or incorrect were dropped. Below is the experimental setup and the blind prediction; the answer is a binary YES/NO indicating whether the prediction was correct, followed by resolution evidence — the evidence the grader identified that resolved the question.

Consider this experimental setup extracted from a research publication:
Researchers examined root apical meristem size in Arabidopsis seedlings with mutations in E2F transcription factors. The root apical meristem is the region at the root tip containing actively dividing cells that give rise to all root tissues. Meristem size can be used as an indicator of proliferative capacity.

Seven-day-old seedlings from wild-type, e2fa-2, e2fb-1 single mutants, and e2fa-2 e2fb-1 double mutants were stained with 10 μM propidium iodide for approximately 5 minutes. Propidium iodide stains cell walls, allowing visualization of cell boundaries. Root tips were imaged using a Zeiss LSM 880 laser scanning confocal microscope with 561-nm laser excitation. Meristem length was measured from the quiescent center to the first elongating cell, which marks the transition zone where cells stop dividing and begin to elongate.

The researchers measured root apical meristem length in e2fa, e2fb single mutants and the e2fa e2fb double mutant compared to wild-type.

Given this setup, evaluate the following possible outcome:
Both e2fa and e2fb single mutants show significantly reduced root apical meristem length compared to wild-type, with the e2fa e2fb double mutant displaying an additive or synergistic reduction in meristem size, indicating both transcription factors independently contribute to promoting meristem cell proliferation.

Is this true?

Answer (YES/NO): NO